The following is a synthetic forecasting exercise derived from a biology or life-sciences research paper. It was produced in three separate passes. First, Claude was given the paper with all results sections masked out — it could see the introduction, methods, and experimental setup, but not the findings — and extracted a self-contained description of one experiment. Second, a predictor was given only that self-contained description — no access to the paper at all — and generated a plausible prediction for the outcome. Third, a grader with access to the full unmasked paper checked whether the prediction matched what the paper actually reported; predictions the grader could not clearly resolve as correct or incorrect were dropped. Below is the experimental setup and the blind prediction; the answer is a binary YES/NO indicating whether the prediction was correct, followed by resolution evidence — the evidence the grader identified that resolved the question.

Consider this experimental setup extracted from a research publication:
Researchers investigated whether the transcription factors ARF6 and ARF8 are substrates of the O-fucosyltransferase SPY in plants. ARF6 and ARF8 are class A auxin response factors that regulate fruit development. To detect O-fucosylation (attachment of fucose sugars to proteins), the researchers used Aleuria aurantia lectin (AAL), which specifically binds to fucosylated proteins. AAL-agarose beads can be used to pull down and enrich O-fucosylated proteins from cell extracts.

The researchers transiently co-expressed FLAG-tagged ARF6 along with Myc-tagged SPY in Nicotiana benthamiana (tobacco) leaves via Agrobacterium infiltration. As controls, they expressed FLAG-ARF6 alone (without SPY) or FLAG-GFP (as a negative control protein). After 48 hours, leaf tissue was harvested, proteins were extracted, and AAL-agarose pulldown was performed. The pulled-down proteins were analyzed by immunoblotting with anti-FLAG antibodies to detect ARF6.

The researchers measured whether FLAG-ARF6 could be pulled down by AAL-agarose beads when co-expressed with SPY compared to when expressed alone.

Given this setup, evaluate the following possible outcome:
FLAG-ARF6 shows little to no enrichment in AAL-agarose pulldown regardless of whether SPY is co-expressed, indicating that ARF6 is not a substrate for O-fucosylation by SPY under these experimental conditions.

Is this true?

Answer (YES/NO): NO